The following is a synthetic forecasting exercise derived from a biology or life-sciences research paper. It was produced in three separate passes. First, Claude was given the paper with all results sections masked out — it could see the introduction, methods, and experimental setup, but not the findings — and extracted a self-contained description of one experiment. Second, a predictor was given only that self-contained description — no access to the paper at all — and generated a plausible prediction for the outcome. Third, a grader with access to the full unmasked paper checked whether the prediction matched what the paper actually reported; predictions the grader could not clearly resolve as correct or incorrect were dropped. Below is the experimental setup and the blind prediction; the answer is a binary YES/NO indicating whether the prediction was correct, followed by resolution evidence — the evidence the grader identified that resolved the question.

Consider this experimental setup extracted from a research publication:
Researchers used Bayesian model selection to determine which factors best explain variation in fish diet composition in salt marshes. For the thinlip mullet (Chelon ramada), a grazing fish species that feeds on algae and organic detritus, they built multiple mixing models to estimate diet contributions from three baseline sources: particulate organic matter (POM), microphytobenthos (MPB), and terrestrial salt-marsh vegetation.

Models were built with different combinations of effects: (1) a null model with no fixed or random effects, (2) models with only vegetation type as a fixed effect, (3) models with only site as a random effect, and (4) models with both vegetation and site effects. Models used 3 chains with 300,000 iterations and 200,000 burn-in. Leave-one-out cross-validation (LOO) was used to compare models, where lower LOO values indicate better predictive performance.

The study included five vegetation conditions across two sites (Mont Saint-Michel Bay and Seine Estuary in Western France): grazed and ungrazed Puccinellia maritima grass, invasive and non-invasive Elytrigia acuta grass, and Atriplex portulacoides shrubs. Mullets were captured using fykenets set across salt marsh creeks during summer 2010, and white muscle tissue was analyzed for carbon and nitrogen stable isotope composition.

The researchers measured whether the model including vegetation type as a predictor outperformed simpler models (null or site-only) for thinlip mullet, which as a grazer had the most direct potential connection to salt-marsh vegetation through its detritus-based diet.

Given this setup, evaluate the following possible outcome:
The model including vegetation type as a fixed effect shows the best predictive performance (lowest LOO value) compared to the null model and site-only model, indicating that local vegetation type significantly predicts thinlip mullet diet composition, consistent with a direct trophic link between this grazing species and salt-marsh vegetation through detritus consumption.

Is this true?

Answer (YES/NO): NO